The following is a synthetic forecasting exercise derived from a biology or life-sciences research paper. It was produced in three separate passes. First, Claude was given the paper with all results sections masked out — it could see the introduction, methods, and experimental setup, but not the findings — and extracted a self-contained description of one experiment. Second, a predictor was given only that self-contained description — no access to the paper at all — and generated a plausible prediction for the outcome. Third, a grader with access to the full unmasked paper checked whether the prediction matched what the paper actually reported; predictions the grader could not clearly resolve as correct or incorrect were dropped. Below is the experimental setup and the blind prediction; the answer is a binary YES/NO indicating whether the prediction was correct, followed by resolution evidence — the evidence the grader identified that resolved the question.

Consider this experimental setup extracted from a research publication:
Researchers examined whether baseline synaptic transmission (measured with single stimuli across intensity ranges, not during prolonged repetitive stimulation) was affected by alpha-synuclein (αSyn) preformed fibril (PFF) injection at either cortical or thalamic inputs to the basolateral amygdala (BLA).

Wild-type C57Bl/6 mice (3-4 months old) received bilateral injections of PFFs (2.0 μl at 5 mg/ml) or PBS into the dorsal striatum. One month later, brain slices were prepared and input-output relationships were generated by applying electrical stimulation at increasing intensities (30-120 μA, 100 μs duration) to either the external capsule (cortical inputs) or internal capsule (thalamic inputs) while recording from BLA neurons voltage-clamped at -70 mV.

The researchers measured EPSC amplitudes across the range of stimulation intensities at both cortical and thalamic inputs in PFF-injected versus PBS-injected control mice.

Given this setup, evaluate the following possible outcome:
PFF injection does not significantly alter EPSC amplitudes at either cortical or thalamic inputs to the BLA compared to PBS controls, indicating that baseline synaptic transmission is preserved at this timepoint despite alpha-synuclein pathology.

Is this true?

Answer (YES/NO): NO